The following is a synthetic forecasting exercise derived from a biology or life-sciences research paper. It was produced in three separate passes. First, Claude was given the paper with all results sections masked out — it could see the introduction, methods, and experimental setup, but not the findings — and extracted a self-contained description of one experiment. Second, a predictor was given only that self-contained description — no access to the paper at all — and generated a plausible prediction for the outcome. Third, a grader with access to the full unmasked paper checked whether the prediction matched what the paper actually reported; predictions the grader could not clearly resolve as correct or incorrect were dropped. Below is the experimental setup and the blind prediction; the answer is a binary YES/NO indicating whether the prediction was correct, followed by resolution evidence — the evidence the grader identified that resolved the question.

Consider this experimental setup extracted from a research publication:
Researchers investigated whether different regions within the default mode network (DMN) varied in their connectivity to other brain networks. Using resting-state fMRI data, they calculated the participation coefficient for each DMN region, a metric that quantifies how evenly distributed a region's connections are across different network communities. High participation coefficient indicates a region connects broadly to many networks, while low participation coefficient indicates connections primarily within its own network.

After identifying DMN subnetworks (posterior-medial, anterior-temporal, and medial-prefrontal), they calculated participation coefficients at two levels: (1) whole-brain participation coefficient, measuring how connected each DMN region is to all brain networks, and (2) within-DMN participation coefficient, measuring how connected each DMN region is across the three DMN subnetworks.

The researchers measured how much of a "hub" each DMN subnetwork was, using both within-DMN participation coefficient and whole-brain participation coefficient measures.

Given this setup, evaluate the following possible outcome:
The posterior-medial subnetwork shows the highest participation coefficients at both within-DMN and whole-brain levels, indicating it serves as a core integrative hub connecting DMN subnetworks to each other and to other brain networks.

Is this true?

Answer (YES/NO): NO